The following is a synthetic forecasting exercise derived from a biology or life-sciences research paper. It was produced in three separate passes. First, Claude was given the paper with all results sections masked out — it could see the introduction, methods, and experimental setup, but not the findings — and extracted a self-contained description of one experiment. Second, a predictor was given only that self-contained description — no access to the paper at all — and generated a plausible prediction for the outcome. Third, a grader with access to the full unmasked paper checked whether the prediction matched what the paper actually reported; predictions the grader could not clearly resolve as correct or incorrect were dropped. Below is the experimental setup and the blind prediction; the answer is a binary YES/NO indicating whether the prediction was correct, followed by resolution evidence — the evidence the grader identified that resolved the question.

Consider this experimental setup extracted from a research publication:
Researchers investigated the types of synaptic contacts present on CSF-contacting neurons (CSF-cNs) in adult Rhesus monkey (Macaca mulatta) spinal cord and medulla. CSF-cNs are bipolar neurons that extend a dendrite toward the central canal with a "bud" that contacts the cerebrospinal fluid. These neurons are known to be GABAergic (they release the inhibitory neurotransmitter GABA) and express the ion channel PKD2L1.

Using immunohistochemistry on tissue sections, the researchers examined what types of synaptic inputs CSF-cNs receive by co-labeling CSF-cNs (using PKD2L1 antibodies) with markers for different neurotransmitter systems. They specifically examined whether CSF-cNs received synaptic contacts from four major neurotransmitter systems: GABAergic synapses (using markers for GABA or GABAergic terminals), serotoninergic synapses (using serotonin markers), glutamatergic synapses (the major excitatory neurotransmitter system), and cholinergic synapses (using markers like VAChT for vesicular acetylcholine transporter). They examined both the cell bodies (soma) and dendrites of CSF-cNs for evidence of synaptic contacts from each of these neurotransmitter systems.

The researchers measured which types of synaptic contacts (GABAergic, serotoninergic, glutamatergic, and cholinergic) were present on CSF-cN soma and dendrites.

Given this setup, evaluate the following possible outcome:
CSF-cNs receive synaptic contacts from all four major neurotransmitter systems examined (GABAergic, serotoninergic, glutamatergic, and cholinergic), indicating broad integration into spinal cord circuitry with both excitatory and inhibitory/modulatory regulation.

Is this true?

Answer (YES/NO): NO